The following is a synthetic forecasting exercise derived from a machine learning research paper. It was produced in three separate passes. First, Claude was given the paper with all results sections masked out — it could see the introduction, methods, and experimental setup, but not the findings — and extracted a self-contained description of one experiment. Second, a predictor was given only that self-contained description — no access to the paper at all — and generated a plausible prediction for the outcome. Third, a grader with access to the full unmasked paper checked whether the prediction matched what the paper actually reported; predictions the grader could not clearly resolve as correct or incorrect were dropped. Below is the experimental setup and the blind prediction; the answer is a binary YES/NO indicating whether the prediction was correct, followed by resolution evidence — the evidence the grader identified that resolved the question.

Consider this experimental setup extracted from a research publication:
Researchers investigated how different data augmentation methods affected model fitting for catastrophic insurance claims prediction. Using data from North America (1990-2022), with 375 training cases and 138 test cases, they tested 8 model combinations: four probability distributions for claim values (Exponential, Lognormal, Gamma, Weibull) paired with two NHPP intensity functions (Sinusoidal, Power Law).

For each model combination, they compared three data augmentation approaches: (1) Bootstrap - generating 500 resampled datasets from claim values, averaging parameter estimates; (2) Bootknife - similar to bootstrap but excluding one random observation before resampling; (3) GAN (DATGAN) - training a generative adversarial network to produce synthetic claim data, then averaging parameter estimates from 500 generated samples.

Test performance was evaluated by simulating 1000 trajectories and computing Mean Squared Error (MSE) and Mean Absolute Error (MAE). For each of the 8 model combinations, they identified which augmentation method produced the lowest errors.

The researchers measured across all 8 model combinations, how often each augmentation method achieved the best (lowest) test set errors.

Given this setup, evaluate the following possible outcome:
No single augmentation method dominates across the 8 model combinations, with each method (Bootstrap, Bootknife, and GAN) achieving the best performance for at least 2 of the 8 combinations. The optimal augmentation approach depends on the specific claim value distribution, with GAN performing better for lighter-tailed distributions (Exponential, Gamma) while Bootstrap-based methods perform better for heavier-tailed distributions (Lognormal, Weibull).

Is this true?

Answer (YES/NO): NO